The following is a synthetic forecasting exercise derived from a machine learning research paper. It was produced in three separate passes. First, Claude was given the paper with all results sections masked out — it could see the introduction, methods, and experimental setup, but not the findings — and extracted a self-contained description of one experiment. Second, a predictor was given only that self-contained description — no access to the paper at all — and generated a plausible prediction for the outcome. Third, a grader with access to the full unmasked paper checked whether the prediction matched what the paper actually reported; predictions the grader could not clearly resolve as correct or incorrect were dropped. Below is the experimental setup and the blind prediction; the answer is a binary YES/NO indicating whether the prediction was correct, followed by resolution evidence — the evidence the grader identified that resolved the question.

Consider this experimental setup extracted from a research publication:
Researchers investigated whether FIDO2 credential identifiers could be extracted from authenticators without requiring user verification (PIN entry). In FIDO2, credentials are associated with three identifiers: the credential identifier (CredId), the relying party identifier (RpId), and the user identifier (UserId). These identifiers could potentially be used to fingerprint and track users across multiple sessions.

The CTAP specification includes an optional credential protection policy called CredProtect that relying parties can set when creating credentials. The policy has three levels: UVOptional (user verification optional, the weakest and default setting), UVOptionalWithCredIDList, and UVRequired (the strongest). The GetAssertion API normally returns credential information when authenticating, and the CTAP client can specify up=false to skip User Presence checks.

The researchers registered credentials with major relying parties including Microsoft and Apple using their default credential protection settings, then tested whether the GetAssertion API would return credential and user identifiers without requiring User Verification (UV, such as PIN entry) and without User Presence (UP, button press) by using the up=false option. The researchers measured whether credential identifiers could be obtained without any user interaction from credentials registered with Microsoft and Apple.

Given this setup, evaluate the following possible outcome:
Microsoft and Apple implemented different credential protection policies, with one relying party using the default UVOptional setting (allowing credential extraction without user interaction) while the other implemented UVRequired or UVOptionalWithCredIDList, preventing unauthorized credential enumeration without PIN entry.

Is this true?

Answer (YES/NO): NO